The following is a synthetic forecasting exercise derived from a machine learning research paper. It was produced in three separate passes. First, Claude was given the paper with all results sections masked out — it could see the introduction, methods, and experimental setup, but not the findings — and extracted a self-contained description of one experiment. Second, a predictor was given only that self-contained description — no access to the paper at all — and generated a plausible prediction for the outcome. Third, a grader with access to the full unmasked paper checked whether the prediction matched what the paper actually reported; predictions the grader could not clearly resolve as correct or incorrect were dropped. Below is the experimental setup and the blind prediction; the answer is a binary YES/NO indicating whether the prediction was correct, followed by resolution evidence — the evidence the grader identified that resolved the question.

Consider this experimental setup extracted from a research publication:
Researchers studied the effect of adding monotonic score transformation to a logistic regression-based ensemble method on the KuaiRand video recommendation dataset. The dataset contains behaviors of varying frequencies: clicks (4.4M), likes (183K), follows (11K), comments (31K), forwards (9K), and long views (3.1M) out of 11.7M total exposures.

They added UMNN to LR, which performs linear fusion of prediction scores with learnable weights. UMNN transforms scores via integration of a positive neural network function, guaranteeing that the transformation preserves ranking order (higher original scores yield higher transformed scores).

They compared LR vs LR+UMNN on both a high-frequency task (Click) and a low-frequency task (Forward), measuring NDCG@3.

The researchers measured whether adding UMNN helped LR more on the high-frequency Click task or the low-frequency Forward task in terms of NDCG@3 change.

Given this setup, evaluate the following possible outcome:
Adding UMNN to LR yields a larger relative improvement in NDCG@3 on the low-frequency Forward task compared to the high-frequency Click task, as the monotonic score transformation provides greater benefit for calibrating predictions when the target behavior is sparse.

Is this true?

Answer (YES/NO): NO